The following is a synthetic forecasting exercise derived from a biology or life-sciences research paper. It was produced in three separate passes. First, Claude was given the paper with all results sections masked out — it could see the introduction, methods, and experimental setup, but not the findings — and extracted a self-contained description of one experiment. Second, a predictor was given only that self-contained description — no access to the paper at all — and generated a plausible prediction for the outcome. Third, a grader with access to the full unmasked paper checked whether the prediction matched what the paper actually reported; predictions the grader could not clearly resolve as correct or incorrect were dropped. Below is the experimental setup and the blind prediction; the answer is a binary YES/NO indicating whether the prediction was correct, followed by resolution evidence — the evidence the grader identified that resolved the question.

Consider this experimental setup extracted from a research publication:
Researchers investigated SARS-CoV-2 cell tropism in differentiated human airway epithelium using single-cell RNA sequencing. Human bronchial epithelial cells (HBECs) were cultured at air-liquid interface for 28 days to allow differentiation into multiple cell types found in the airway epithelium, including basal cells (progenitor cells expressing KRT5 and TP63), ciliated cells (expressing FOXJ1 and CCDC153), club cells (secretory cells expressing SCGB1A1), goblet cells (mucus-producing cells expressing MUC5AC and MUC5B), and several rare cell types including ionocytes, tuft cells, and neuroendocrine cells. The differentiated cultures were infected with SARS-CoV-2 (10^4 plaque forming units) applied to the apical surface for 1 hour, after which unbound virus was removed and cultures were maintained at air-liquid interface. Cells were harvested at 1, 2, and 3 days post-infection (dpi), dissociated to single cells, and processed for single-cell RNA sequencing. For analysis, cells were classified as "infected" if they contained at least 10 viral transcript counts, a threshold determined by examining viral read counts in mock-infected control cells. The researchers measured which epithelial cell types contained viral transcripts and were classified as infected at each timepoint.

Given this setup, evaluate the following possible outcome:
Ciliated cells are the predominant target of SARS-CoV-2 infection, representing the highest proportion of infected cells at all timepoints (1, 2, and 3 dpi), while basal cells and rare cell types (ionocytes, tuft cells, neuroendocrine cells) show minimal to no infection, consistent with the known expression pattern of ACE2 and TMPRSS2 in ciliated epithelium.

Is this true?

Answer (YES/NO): NO